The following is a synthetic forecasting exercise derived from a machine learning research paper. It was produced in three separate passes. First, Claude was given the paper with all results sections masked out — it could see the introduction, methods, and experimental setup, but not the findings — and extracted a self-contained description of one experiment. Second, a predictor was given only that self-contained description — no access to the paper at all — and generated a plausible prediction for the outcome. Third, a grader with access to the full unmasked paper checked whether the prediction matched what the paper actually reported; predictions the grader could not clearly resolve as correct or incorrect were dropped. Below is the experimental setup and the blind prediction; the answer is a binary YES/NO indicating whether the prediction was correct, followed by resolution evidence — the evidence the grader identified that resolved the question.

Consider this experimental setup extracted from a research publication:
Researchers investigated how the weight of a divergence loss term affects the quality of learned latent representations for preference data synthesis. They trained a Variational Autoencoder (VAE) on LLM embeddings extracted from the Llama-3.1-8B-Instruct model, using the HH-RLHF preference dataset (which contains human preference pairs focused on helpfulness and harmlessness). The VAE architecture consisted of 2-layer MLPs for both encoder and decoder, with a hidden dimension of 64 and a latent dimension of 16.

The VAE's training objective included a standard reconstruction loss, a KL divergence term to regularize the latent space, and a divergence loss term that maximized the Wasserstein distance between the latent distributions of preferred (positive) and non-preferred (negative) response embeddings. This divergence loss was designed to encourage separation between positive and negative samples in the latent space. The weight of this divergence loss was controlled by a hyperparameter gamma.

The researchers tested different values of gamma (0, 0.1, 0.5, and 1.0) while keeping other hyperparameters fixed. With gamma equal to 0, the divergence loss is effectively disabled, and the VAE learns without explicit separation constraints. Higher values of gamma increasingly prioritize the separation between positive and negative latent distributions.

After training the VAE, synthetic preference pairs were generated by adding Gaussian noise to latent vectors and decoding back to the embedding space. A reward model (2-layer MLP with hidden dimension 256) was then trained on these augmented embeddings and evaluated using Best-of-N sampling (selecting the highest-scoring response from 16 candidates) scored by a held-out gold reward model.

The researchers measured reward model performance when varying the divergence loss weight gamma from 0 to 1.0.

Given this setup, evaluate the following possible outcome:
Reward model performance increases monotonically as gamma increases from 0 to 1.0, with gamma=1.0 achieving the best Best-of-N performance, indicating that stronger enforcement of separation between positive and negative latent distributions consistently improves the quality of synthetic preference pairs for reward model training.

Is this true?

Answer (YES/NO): NO